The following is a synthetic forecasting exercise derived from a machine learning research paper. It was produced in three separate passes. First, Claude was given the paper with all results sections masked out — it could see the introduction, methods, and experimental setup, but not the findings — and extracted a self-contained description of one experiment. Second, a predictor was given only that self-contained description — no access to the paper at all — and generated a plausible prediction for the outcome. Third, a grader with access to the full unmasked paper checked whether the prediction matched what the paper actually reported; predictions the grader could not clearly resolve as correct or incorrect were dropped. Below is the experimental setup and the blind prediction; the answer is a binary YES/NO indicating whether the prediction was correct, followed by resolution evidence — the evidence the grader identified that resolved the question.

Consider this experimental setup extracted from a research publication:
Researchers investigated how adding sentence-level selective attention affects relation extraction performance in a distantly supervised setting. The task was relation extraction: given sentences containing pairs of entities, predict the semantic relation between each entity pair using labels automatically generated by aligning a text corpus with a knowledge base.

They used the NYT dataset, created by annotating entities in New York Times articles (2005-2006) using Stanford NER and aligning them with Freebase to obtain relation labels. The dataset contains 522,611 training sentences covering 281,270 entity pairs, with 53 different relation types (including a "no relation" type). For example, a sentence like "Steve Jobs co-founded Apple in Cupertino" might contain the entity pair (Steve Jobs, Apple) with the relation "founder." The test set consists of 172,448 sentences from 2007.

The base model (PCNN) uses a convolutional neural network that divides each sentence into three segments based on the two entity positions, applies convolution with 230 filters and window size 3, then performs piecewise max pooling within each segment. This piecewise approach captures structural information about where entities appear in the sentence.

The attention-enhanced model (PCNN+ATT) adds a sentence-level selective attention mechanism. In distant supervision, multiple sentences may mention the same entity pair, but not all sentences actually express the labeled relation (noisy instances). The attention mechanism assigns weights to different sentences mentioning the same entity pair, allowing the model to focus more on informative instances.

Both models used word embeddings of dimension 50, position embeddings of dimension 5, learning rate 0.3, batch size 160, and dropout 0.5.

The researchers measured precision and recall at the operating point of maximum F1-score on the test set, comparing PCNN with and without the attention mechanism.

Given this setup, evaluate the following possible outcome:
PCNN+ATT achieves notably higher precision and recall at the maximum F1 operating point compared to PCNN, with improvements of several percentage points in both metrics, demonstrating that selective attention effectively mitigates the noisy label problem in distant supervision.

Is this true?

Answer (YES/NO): NO